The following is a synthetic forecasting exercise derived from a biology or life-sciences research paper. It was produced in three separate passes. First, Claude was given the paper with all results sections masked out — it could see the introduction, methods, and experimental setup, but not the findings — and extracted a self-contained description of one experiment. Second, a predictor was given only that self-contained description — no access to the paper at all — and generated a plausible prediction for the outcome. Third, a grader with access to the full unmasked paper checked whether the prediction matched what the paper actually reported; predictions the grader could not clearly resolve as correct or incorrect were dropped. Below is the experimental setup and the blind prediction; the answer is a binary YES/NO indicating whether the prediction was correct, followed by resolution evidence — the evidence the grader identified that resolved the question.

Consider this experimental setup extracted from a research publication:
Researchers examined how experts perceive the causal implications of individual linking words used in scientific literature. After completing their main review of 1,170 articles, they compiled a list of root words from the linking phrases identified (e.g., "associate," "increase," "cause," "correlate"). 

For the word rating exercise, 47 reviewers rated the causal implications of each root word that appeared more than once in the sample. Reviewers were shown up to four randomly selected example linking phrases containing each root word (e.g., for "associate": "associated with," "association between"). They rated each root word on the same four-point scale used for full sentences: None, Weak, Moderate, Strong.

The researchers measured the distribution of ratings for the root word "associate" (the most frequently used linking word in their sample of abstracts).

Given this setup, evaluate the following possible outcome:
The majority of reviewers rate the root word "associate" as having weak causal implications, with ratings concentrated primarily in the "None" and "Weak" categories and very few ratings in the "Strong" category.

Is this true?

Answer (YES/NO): NO